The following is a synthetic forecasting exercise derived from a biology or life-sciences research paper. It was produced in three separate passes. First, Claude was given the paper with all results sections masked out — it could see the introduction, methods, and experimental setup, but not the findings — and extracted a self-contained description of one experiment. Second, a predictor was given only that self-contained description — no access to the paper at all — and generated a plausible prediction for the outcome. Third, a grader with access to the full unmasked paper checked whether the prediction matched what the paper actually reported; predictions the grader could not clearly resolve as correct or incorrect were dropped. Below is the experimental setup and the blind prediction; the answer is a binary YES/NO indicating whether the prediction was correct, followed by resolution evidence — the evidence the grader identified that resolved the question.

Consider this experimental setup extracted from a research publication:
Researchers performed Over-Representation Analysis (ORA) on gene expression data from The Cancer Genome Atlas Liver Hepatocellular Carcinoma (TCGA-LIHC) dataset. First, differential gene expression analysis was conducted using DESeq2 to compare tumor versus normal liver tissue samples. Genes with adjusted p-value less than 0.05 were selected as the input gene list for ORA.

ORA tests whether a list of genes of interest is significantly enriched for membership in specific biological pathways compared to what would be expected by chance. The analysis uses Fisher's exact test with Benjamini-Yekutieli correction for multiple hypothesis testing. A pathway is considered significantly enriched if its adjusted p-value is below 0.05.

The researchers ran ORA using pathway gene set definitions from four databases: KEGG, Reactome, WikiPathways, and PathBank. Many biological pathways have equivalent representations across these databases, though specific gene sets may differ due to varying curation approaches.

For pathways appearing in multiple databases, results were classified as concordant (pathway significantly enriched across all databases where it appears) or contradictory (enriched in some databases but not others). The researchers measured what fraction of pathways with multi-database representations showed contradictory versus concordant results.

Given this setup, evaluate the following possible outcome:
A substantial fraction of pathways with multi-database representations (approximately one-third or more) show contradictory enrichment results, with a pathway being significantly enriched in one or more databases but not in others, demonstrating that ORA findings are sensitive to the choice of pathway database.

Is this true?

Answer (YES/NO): YES